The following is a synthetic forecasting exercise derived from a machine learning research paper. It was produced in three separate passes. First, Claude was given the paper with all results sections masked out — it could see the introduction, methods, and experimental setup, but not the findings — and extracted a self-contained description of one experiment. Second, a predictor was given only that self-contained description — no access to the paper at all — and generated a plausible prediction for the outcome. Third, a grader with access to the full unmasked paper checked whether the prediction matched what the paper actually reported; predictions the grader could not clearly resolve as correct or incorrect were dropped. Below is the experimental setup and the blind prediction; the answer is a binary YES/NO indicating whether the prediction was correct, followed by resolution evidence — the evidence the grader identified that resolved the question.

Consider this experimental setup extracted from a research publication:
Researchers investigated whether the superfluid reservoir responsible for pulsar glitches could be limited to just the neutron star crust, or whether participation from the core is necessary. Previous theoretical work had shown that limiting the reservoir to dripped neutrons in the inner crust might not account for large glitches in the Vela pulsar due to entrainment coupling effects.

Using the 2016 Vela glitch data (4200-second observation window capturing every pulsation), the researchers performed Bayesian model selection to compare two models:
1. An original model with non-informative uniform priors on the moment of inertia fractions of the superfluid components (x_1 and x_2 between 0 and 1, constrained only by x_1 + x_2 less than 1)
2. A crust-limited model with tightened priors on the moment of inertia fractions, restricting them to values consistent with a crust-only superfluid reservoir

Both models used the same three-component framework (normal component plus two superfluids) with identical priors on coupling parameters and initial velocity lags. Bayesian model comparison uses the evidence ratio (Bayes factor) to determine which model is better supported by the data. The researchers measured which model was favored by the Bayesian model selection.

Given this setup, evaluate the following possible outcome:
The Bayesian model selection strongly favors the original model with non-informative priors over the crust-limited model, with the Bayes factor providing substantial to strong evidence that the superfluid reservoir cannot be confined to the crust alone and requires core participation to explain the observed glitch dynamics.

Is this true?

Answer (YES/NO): YES